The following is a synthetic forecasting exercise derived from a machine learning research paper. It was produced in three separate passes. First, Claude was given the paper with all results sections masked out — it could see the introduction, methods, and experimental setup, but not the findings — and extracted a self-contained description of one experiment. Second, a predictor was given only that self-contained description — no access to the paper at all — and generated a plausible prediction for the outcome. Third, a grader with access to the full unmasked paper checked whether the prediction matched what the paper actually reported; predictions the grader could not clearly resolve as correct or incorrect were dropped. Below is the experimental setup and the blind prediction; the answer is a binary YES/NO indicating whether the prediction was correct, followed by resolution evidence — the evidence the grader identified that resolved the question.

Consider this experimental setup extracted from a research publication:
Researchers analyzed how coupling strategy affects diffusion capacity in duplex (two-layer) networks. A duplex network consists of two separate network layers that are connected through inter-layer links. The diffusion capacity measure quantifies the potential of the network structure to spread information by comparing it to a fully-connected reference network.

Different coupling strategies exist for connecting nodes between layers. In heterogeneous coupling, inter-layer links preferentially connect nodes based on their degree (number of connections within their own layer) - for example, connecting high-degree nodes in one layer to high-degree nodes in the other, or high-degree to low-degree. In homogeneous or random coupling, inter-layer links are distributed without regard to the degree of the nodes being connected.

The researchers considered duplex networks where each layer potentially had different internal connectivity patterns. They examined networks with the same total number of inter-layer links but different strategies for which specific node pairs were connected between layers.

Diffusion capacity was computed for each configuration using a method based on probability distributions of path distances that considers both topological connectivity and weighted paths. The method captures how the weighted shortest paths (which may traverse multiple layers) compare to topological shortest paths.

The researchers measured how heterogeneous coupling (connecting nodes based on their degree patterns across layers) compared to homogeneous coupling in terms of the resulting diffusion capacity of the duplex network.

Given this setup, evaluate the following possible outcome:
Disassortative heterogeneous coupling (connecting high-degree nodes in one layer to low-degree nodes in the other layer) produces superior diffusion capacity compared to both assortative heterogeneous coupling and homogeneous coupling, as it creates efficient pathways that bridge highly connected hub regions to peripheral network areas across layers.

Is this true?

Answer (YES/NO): YES